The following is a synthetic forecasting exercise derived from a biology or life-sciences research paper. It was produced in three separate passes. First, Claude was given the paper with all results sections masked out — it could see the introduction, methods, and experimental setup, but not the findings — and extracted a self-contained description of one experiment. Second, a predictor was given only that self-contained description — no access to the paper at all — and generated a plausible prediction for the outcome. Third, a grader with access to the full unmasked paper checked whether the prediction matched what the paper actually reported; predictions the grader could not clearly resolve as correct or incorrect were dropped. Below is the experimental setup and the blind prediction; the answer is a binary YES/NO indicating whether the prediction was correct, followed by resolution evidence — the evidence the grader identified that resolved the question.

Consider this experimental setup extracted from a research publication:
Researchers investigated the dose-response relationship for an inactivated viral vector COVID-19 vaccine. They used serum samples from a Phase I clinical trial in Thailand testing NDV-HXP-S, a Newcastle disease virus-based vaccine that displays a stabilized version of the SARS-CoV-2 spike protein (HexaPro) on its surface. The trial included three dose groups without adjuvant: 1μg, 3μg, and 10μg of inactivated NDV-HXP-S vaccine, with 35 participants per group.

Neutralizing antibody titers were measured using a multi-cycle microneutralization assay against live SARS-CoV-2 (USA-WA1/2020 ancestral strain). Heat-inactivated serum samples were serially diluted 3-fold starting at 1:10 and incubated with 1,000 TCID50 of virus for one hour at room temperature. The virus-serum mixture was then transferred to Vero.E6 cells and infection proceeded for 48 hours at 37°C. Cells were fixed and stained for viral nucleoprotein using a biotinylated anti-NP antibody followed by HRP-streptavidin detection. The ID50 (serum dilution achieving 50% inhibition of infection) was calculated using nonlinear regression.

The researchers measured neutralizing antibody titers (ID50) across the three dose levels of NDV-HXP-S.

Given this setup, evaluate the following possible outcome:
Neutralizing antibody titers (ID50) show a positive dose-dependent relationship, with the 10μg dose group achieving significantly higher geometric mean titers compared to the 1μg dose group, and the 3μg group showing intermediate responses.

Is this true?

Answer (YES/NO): NO